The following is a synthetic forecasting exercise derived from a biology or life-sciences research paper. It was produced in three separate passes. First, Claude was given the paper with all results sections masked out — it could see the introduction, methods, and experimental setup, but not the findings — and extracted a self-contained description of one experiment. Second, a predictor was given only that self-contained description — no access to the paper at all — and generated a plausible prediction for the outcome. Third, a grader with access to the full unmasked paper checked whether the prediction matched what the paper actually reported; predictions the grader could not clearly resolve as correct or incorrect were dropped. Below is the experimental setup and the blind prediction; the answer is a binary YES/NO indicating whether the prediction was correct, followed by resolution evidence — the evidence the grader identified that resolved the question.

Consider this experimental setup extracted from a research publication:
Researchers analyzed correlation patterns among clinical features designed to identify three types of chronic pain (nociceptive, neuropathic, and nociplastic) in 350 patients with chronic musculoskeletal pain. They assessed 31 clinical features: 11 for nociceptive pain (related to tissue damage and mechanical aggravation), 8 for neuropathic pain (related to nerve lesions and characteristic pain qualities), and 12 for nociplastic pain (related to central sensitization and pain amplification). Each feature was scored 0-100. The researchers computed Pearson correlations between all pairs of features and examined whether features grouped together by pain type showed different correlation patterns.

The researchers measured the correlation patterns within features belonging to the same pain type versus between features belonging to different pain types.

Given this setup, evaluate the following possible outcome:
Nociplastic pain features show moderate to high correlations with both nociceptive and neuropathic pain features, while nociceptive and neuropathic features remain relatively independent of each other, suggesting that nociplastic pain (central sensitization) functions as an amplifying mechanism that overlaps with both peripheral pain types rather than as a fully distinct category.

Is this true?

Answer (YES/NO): NO